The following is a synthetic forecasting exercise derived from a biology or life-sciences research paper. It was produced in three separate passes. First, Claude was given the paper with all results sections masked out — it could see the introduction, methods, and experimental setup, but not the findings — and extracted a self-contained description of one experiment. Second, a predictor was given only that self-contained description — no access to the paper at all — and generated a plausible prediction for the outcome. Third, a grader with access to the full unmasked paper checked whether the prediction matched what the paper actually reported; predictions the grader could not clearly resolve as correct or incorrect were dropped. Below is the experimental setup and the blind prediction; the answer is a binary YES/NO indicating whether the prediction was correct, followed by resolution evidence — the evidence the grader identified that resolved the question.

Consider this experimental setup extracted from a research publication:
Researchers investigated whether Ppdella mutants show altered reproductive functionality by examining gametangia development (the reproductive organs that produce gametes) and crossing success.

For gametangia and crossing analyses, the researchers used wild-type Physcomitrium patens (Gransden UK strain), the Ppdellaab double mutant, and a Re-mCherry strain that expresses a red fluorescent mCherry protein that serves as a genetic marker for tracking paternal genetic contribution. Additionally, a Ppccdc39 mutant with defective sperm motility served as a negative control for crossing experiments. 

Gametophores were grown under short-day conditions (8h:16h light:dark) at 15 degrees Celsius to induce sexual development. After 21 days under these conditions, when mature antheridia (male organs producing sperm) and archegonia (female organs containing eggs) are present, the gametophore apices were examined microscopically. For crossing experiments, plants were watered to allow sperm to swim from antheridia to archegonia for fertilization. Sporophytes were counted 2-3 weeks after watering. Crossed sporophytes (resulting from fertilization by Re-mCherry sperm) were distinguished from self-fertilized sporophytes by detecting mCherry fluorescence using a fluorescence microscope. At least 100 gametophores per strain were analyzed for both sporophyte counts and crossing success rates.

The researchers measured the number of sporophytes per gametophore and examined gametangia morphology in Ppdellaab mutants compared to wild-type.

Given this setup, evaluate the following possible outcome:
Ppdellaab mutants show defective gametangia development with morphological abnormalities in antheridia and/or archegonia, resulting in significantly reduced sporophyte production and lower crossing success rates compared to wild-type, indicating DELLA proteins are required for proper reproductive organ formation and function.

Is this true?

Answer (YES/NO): NO